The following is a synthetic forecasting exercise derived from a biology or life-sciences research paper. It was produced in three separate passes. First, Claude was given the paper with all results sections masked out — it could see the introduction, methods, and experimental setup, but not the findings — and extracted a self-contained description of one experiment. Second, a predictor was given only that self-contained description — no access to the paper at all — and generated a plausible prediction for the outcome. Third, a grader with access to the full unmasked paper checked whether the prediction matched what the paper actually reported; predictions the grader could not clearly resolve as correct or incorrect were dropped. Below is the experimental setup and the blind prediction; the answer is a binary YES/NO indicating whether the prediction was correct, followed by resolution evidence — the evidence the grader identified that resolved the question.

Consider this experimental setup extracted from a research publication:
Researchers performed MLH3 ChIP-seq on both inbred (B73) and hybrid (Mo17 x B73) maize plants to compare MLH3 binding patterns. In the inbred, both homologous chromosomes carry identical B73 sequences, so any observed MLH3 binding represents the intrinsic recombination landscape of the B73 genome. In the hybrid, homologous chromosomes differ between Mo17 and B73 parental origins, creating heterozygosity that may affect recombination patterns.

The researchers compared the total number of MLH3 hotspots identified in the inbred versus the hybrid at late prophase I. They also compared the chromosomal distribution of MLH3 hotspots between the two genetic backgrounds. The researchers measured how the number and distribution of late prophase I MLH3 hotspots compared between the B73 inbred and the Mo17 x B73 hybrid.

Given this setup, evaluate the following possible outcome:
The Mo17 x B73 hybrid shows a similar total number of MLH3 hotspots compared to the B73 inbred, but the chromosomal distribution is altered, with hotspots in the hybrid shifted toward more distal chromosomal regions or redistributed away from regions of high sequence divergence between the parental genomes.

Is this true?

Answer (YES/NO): NO